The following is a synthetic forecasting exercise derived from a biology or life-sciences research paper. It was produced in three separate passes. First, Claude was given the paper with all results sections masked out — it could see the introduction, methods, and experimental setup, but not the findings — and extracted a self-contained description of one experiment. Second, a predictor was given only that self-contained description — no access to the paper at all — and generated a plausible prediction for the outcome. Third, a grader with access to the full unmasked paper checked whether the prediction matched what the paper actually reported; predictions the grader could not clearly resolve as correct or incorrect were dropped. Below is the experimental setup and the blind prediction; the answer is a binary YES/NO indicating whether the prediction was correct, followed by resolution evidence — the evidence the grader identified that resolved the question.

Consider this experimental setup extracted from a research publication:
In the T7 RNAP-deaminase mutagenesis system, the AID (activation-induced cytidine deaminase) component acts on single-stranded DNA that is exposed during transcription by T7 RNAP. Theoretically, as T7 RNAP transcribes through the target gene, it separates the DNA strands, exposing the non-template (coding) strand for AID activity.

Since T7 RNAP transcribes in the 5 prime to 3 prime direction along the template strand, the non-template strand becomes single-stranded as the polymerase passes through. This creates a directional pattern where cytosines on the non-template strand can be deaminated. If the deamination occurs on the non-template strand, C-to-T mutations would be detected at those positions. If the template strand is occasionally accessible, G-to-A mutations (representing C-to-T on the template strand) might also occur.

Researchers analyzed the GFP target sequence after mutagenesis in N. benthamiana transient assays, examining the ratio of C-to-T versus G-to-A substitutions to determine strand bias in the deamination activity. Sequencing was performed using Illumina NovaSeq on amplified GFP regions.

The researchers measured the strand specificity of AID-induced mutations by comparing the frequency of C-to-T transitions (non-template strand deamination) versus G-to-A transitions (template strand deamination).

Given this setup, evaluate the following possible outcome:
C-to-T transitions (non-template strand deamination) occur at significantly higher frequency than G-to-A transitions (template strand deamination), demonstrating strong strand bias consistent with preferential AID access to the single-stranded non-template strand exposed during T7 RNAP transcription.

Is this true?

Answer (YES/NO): YES